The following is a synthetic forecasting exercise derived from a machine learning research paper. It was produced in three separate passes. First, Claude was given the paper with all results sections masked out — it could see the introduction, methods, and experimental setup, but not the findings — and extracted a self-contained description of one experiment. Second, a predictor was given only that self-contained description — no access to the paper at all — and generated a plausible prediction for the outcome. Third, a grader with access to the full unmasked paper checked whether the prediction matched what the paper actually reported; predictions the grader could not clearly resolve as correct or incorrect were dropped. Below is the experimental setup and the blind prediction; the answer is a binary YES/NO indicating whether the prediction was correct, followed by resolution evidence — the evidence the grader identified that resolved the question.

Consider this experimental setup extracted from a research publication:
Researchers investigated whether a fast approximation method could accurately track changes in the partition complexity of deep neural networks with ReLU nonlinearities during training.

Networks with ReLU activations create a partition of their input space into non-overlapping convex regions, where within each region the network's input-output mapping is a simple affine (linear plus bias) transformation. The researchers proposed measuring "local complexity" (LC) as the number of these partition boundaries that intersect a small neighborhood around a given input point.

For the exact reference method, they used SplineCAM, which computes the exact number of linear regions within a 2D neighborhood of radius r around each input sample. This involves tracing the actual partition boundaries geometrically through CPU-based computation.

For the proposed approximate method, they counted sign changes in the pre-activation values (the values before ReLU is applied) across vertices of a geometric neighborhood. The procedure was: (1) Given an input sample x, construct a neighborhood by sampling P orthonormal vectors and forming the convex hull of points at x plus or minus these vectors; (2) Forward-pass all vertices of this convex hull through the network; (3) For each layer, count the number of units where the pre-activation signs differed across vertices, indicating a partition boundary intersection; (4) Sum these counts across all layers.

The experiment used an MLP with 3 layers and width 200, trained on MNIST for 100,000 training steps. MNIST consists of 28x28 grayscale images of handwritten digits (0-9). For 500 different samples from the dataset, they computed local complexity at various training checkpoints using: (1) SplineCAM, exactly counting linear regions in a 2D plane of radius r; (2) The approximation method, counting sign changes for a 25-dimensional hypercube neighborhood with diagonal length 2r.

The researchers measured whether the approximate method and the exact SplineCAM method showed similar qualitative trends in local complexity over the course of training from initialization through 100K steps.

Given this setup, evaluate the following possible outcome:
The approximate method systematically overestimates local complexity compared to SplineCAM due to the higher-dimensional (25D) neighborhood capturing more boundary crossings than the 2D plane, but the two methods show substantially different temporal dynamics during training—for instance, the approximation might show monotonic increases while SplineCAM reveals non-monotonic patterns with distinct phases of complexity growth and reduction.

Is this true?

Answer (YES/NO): NO